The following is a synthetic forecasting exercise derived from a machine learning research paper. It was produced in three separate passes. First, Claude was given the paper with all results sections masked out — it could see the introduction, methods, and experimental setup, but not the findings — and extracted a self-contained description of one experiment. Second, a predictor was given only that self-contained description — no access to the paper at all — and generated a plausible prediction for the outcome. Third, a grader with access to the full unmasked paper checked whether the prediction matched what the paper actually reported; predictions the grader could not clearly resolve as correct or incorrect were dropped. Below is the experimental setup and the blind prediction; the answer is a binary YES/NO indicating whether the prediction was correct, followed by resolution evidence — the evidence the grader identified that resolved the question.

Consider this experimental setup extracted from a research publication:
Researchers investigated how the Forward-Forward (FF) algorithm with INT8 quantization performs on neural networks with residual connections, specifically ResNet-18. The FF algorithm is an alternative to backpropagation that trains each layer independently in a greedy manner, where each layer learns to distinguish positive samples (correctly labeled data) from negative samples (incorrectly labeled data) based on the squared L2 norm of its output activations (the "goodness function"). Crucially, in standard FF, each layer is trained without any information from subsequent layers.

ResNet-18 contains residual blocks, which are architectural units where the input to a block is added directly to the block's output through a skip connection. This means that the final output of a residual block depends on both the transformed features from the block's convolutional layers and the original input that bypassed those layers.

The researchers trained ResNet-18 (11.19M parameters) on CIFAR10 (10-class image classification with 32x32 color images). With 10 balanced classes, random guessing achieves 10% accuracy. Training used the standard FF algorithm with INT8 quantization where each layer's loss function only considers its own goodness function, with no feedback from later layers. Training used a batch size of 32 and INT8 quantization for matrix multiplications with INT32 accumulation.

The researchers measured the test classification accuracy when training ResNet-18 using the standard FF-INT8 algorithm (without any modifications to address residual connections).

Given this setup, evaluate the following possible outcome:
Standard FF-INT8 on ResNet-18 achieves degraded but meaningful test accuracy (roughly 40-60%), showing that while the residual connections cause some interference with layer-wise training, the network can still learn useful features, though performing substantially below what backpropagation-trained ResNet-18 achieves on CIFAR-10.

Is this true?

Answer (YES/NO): YES